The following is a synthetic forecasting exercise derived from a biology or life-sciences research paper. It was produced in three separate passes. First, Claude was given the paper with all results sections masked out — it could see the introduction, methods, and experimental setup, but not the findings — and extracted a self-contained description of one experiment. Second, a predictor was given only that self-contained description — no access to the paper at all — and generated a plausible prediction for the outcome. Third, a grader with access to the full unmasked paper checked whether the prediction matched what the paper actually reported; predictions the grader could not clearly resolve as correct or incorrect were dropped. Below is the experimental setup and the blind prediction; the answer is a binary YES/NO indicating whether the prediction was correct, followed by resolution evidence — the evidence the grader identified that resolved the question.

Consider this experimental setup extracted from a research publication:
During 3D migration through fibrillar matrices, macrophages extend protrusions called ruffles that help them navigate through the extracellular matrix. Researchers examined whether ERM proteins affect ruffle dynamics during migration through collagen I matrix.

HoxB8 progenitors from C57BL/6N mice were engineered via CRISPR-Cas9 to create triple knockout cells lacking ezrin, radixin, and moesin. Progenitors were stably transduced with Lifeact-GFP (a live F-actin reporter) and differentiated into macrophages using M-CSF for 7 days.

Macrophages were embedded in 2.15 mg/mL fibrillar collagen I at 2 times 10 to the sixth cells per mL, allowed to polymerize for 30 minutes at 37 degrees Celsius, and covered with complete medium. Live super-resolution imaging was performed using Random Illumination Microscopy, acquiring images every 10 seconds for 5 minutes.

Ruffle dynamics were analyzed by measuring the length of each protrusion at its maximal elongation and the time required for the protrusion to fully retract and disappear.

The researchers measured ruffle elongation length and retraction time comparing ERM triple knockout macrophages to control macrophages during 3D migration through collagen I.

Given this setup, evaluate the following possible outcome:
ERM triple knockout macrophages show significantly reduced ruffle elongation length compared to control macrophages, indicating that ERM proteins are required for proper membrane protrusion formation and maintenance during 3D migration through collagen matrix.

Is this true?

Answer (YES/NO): NO